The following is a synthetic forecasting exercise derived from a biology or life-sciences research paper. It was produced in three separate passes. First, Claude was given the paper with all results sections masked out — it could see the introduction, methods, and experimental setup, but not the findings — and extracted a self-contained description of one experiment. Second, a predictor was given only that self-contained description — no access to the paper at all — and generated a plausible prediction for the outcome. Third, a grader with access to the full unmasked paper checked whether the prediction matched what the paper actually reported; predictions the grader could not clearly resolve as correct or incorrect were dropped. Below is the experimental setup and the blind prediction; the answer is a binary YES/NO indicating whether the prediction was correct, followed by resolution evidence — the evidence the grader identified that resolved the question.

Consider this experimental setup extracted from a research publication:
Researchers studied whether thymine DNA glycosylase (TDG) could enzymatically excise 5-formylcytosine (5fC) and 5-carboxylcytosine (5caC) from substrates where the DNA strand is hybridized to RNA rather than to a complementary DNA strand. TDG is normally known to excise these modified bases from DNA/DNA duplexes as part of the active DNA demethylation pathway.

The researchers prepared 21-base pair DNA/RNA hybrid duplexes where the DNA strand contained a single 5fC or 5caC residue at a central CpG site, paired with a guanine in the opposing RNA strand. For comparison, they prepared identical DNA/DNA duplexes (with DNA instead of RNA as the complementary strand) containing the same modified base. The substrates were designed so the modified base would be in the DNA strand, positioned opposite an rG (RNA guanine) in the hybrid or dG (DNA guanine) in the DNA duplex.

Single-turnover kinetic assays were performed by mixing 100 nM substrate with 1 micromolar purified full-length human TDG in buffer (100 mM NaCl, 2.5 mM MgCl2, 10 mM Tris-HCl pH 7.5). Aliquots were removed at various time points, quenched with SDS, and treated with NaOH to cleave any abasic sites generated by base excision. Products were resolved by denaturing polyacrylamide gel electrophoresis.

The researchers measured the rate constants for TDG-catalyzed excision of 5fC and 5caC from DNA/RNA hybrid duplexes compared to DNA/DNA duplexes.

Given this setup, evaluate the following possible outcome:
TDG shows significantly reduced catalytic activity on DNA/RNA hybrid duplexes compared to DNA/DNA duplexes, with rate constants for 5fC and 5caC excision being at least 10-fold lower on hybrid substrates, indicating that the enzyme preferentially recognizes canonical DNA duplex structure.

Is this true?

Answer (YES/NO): NO